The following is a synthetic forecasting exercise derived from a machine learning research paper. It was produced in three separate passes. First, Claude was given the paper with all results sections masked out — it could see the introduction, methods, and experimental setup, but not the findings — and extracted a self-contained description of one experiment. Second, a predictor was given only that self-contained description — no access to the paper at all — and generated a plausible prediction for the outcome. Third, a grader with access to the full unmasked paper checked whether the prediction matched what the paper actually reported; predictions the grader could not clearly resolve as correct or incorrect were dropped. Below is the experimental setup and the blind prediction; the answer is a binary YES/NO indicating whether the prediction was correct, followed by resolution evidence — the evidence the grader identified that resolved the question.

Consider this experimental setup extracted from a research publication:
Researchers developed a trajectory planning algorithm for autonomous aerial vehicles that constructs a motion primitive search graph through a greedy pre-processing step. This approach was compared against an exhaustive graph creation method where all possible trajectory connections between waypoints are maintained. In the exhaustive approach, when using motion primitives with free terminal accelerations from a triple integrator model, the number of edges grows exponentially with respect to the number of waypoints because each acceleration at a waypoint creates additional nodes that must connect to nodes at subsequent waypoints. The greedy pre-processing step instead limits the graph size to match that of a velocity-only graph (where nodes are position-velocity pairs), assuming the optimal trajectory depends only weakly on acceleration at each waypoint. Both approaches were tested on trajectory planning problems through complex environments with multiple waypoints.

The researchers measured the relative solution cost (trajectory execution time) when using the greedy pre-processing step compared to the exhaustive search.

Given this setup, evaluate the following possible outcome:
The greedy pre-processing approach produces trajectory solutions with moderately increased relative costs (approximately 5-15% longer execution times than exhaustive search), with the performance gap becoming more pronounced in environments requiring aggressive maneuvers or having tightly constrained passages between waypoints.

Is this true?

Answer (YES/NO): NO